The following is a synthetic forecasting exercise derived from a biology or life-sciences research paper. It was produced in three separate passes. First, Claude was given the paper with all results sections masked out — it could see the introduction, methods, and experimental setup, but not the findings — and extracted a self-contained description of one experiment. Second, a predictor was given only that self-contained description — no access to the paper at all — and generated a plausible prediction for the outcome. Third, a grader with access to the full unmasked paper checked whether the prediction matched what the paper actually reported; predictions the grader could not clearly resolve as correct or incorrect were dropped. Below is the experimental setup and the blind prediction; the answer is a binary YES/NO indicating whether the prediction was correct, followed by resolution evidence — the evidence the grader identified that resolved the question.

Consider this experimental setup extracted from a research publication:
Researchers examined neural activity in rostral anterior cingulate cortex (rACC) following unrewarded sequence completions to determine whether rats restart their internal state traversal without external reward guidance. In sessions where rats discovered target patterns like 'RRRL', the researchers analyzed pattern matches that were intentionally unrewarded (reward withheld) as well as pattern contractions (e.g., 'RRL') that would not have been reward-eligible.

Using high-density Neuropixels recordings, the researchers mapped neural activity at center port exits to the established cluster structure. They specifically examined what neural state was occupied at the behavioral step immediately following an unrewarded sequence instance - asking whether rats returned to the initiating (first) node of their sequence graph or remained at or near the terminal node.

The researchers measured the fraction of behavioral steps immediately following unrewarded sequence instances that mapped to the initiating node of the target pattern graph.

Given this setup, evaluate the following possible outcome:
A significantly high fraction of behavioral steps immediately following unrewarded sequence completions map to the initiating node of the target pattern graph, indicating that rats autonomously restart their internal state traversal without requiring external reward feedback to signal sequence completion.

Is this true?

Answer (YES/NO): YES